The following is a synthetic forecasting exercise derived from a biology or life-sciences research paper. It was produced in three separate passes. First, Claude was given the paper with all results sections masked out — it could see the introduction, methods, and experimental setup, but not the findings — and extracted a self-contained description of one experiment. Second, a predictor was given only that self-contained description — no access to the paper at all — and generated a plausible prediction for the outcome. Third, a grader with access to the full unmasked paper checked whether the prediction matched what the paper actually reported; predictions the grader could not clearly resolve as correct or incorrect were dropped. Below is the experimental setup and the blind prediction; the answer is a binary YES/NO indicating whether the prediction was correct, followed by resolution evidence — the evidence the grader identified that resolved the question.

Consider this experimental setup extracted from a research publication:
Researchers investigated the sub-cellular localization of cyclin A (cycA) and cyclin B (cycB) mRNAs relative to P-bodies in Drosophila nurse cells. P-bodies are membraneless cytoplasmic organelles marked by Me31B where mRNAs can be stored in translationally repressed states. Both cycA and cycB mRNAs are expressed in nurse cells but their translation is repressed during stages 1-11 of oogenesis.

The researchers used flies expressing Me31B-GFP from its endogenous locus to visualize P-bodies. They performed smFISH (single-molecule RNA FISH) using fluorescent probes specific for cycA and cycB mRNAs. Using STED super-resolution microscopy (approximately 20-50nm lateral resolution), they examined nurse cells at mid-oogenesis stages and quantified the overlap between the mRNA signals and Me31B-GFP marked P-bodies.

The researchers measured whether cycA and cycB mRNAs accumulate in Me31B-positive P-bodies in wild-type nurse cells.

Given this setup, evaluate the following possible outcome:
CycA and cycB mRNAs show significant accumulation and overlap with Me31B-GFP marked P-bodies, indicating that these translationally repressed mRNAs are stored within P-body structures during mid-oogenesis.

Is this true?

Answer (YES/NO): YES